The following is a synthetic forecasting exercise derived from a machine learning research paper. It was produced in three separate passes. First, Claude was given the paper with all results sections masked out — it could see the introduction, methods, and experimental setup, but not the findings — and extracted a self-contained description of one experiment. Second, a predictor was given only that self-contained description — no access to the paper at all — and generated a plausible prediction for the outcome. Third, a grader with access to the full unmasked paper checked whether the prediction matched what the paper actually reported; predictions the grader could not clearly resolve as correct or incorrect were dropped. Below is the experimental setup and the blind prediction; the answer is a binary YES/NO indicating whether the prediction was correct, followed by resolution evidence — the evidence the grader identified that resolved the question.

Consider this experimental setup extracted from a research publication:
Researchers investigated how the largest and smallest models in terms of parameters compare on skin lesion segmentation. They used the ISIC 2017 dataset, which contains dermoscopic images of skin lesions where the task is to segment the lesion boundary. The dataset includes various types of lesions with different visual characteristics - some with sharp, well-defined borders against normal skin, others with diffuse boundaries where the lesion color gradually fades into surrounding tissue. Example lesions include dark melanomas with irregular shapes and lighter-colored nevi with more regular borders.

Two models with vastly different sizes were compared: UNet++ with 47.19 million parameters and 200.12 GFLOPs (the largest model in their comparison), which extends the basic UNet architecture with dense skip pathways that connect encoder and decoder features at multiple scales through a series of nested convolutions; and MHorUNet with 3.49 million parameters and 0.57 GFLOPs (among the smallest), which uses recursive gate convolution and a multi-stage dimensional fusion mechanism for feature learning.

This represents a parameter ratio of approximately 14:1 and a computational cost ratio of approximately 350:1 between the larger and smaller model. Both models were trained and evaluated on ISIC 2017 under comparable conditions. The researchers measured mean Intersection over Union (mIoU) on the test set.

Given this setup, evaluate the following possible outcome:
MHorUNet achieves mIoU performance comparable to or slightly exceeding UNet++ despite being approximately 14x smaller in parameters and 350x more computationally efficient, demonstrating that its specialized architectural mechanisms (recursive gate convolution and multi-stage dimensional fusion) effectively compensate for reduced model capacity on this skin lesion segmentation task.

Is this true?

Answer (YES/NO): YES